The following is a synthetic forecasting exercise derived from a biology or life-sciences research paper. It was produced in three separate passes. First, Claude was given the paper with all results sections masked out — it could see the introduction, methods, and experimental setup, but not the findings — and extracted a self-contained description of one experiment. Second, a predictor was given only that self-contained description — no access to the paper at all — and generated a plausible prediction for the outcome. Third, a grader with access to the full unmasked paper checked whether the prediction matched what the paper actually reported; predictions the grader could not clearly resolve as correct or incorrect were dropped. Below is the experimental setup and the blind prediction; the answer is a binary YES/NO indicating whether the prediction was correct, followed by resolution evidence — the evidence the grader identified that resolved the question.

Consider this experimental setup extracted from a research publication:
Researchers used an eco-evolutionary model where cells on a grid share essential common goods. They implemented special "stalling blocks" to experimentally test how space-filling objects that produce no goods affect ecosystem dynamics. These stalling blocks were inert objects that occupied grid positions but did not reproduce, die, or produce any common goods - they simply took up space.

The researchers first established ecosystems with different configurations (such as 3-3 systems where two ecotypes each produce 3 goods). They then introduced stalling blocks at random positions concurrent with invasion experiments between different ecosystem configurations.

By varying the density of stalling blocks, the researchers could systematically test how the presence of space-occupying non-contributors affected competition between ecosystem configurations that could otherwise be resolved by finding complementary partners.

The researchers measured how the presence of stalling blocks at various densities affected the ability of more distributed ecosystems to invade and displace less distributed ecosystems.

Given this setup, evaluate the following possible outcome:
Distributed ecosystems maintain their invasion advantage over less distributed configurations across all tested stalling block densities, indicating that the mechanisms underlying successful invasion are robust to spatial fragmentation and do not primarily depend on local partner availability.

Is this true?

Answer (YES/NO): NO